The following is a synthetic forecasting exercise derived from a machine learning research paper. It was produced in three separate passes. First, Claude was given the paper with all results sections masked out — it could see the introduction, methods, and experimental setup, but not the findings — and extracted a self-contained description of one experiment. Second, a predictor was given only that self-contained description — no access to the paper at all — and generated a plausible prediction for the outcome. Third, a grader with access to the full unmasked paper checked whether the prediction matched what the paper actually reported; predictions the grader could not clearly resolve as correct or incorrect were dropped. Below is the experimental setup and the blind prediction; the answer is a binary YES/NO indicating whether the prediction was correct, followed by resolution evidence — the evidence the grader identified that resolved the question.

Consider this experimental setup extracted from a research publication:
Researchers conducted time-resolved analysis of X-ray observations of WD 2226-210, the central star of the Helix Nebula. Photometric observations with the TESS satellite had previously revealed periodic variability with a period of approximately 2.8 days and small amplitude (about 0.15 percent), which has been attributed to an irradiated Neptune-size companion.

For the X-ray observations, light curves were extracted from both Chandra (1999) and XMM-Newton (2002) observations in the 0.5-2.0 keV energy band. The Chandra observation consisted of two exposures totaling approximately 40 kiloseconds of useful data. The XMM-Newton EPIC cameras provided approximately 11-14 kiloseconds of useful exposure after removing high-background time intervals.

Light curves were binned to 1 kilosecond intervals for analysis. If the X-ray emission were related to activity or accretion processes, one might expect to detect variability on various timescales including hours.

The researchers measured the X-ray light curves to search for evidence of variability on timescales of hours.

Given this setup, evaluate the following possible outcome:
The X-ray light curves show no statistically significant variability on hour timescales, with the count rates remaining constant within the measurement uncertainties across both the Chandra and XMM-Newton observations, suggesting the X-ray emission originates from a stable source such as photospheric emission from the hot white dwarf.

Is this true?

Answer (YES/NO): NO